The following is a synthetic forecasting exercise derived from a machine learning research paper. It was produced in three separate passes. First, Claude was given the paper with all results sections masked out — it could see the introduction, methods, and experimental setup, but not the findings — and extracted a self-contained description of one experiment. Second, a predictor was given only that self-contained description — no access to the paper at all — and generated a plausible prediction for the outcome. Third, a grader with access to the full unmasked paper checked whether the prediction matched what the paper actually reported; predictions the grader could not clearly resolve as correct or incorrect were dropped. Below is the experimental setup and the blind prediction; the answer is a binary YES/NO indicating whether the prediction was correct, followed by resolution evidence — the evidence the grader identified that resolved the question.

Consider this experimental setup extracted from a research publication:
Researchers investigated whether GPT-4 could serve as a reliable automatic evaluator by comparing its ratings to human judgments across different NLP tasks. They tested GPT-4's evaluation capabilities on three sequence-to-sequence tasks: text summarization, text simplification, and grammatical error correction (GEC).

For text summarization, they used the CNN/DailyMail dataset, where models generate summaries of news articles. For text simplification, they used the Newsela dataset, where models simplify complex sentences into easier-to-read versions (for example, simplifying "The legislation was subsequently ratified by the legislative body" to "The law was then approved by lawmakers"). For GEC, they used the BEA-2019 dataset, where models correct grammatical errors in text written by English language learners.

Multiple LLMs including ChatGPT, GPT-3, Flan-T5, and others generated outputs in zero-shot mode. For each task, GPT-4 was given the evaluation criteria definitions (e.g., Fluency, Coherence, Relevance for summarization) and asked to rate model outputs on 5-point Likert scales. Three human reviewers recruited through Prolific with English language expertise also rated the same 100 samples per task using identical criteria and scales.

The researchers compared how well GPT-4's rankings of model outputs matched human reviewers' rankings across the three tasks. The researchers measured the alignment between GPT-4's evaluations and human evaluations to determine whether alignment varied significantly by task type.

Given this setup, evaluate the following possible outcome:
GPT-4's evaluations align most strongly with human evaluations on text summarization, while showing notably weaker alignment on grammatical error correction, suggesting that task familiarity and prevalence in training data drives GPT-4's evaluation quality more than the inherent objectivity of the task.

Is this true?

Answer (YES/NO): NO